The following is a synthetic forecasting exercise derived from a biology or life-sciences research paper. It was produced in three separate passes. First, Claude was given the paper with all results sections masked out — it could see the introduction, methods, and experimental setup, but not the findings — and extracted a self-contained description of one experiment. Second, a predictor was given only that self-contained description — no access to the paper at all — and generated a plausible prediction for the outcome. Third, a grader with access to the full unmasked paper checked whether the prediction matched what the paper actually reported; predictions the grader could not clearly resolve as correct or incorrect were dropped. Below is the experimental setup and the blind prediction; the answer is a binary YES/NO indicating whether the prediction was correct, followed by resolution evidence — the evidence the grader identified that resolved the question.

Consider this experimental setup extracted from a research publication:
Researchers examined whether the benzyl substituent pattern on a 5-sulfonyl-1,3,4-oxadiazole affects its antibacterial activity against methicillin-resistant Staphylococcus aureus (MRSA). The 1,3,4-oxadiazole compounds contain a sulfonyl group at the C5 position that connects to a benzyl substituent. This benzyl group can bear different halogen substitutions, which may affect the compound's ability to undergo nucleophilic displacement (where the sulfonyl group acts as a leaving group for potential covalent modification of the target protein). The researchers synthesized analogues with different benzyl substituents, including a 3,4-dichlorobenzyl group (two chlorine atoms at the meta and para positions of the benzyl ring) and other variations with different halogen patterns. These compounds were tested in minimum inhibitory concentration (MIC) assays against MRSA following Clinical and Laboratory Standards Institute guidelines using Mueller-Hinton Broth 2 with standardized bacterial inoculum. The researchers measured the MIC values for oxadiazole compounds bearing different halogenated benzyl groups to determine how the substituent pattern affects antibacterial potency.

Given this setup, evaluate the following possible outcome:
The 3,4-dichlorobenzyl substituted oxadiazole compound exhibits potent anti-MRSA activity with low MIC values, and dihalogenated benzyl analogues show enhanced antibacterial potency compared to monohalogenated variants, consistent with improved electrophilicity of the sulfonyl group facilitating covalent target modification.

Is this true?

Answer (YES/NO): YES